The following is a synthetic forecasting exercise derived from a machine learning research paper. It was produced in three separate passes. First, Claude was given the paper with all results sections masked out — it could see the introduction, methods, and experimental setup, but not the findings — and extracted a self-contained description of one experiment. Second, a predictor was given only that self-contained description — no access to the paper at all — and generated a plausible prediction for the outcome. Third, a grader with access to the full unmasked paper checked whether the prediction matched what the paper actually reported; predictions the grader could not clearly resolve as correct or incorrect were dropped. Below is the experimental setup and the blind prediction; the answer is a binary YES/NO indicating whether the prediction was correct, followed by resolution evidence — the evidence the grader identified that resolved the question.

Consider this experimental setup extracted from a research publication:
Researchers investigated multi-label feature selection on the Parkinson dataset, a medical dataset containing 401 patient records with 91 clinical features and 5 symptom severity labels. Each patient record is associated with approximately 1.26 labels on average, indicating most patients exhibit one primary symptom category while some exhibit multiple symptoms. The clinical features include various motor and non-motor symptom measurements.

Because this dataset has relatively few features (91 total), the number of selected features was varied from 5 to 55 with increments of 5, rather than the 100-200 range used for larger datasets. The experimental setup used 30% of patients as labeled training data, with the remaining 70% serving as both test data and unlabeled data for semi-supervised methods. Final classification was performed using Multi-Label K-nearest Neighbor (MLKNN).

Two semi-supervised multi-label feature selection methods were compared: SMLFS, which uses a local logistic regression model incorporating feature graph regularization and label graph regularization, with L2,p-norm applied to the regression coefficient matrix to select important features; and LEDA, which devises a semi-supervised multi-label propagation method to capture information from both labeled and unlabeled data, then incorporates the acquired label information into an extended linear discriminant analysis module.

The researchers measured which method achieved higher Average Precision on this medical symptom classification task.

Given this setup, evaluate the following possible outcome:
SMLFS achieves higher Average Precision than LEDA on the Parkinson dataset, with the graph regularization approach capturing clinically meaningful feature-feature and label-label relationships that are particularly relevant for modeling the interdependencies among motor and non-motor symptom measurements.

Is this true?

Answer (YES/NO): YES